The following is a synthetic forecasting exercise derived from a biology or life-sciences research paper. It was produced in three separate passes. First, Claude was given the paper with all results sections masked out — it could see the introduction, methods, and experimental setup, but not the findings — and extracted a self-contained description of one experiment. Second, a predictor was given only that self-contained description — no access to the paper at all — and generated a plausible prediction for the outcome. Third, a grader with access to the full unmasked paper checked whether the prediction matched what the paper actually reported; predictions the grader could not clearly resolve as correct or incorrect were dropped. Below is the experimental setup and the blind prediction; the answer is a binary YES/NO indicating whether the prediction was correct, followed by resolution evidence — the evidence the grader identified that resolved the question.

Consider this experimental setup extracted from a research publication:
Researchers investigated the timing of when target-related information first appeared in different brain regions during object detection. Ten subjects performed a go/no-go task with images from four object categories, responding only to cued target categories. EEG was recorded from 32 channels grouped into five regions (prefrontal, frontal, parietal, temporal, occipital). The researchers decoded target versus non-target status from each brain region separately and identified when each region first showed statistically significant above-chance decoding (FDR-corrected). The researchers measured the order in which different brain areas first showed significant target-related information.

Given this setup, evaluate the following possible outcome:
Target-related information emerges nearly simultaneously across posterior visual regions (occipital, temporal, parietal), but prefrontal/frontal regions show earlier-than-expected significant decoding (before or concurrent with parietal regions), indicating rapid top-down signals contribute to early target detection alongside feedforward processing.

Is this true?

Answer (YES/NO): NO